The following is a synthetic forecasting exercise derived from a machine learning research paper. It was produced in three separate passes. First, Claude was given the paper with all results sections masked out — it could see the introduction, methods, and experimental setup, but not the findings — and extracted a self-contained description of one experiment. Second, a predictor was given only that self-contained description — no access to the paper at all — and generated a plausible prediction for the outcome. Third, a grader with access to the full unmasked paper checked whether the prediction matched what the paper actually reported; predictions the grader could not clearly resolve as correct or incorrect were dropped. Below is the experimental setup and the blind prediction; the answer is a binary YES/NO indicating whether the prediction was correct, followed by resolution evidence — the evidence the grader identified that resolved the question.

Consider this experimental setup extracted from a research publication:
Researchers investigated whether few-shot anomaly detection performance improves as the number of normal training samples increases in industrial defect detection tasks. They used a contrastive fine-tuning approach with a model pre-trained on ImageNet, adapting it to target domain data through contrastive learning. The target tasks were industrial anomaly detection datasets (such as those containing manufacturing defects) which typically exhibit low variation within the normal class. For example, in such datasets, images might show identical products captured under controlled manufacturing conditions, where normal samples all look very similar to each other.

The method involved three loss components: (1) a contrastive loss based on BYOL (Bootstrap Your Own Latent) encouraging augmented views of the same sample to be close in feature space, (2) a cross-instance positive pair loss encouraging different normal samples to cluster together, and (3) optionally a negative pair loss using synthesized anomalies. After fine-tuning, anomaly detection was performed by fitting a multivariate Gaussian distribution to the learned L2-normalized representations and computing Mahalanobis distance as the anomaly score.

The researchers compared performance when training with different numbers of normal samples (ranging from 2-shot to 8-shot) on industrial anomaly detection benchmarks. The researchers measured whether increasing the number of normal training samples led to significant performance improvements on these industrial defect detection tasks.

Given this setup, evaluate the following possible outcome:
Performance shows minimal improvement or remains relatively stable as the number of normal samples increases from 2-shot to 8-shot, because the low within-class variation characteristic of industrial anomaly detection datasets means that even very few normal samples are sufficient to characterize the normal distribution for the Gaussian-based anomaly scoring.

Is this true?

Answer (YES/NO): YES